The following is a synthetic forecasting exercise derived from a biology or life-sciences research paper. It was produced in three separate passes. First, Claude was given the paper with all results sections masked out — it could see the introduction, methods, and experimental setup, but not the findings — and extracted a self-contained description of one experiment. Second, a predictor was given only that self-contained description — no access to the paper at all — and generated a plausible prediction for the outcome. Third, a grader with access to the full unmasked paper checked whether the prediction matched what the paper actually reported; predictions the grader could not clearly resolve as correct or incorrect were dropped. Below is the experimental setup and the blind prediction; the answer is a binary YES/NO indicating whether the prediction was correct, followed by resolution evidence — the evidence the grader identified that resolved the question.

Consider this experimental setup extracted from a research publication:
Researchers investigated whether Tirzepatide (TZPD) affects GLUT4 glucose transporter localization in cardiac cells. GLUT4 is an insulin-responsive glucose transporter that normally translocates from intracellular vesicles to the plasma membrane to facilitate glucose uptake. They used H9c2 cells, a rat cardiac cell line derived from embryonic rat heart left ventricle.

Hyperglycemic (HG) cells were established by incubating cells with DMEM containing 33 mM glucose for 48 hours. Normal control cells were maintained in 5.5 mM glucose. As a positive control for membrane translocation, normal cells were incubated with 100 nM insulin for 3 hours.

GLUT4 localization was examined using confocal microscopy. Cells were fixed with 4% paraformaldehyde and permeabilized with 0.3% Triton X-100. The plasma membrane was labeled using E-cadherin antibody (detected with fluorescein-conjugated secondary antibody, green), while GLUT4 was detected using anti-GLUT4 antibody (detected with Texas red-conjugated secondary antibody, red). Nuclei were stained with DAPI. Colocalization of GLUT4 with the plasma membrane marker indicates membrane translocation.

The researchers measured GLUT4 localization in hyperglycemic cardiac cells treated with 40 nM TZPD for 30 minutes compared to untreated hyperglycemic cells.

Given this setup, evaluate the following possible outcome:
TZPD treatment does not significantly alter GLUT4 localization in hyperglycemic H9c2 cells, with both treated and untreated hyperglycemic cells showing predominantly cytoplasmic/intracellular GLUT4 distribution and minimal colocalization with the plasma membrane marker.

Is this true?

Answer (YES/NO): NO